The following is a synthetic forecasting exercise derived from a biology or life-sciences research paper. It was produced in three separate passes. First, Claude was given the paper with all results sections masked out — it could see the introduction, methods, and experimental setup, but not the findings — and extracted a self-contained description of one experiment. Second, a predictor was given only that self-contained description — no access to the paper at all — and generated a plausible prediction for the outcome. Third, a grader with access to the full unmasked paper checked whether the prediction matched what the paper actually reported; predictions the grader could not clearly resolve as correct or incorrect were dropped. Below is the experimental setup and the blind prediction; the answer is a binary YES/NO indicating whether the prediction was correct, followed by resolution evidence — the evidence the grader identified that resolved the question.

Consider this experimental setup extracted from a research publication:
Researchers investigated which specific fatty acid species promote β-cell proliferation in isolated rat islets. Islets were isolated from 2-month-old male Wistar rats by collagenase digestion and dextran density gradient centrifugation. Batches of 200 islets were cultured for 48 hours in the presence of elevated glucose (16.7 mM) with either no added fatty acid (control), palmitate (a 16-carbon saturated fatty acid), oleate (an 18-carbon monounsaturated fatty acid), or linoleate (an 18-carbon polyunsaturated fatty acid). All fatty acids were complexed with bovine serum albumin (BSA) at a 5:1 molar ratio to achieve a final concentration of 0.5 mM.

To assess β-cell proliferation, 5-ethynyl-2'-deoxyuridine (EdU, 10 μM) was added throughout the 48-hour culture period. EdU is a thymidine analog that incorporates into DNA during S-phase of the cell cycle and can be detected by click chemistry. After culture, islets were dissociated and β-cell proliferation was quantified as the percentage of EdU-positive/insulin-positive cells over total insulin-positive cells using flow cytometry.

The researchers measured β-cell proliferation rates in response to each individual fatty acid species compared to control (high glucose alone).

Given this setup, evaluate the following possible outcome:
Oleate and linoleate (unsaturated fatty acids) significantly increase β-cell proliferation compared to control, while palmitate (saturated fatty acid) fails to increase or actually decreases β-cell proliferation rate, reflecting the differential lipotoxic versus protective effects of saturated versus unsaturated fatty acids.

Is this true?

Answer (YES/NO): NO